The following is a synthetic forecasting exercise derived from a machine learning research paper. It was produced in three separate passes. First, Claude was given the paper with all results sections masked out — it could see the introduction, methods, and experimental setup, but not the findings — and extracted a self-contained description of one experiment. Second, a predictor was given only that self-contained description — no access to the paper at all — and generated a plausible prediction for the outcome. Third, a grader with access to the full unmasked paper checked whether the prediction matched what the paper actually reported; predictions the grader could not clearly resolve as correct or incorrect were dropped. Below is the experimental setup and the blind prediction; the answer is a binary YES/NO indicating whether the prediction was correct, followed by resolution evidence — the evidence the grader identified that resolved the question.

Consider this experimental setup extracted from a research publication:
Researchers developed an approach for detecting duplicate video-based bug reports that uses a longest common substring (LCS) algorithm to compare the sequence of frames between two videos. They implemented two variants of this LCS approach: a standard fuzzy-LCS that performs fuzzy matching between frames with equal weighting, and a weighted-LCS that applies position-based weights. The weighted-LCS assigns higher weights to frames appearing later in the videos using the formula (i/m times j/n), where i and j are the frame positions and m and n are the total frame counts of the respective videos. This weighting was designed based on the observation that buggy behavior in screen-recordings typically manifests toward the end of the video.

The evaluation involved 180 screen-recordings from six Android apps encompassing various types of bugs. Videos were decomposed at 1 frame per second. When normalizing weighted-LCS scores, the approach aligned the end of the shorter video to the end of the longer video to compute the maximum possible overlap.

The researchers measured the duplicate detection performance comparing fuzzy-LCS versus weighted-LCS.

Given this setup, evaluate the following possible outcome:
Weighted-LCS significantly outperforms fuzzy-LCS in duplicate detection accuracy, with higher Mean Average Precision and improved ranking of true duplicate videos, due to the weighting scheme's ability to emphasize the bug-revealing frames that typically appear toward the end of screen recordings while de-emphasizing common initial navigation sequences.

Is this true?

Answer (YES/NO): NO